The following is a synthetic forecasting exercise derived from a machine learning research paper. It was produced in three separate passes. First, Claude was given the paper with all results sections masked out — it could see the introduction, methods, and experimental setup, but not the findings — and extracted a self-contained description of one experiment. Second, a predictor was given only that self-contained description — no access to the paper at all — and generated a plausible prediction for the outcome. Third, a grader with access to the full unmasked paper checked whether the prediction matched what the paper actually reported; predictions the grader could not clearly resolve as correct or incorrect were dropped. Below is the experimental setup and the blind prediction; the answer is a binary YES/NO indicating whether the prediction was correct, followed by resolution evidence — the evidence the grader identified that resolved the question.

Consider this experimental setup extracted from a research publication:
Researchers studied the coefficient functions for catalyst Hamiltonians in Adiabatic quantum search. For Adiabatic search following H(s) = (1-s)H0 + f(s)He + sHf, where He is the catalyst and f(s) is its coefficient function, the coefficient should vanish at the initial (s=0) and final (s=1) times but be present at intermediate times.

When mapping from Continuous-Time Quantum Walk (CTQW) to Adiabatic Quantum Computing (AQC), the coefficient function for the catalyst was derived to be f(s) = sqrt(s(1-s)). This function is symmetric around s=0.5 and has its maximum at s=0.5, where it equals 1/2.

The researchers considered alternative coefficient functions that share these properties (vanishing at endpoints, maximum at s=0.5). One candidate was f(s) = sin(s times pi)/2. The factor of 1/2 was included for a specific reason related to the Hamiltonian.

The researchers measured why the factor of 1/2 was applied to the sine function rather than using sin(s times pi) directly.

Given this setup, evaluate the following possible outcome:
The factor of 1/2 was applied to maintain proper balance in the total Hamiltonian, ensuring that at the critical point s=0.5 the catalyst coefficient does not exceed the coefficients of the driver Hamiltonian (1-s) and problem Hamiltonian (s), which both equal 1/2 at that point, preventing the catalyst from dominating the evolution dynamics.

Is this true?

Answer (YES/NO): NO